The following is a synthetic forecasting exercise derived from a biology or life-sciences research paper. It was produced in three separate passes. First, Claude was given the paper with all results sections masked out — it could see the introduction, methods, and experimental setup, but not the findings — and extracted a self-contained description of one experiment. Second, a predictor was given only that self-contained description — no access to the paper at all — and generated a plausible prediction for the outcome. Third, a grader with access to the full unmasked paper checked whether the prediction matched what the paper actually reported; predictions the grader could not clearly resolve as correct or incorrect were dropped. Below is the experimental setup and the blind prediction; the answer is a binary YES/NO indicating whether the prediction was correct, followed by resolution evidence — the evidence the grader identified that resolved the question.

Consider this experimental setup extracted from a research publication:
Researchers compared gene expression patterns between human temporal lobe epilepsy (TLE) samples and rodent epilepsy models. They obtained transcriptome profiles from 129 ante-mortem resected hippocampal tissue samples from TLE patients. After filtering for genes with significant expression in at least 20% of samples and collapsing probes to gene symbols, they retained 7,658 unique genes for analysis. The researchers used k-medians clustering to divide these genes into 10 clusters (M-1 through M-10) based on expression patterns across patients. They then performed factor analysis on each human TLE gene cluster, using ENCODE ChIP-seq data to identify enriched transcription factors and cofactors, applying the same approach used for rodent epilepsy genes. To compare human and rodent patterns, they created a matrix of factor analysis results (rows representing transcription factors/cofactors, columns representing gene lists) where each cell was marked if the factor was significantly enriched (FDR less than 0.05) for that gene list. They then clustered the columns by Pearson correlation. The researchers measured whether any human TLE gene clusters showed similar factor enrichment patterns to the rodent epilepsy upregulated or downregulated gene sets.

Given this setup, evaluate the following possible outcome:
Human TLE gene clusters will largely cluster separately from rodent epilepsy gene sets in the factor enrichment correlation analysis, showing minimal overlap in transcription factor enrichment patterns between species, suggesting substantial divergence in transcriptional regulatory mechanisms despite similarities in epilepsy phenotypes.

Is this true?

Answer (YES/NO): NO